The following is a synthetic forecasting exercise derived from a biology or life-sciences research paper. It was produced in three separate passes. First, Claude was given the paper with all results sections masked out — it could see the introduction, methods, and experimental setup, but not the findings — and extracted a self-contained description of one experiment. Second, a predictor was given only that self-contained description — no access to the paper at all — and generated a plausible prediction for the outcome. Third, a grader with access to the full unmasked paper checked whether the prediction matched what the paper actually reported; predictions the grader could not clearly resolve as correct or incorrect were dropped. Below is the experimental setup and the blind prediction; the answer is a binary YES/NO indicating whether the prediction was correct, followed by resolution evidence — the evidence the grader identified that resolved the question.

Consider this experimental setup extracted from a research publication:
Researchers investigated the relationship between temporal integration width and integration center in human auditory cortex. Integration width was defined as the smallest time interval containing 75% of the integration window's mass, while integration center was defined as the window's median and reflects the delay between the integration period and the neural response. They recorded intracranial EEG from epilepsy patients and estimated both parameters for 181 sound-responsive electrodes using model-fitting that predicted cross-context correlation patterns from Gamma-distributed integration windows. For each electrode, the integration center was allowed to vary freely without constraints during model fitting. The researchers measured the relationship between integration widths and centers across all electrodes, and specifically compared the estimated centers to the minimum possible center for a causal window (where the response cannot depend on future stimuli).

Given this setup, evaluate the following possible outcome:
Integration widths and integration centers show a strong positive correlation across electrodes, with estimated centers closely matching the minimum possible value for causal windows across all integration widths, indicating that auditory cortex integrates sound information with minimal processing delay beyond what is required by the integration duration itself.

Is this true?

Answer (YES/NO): NO